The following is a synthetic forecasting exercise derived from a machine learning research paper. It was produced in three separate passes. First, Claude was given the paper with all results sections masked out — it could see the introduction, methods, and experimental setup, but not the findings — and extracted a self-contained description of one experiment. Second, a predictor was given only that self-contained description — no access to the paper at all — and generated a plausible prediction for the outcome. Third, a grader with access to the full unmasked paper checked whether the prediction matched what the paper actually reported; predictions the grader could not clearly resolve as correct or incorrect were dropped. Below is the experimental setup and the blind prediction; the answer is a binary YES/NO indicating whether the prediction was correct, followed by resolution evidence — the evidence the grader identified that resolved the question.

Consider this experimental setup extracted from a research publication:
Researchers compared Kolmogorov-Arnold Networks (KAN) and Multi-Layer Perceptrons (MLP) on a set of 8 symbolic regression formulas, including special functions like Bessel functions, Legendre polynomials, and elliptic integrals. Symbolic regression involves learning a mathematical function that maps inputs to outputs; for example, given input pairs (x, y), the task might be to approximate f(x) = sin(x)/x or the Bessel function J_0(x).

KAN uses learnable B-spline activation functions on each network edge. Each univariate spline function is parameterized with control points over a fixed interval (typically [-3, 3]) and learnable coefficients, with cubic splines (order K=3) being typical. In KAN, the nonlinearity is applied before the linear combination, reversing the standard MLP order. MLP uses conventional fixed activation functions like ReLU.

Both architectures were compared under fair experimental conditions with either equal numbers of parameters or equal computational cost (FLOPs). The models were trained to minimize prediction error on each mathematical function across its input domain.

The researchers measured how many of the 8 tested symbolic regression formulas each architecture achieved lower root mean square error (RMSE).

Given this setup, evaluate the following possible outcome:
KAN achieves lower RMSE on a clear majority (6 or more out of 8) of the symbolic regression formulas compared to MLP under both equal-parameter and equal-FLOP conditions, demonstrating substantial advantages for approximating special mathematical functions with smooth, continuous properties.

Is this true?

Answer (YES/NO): YES